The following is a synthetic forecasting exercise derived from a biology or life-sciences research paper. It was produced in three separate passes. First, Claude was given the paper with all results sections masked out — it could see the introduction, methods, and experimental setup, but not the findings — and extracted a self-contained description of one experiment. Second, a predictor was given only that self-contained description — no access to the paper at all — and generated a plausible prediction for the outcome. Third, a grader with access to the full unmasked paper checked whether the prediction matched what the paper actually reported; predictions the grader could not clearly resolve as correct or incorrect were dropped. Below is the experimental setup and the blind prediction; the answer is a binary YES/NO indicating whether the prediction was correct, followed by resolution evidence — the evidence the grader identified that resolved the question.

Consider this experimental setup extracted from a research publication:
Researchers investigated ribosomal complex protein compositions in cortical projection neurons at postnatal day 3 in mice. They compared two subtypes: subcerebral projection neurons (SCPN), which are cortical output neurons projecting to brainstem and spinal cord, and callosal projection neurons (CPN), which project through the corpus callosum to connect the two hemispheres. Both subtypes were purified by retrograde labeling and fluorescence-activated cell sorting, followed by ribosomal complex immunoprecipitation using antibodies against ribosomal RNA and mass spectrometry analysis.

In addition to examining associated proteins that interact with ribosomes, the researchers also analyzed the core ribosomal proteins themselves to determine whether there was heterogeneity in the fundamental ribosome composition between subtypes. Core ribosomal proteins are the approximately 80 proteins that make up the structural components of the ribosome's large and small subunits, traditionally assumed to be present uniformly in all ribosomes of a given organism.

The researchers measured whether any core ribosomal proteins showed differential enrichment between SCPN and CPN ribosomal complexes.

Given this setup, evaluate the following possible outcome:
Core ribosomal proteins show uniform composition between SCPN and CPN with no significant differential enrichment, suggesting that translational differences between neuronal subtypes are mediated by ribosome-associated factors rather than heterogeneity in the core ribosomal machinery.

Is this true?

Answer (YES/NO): NO